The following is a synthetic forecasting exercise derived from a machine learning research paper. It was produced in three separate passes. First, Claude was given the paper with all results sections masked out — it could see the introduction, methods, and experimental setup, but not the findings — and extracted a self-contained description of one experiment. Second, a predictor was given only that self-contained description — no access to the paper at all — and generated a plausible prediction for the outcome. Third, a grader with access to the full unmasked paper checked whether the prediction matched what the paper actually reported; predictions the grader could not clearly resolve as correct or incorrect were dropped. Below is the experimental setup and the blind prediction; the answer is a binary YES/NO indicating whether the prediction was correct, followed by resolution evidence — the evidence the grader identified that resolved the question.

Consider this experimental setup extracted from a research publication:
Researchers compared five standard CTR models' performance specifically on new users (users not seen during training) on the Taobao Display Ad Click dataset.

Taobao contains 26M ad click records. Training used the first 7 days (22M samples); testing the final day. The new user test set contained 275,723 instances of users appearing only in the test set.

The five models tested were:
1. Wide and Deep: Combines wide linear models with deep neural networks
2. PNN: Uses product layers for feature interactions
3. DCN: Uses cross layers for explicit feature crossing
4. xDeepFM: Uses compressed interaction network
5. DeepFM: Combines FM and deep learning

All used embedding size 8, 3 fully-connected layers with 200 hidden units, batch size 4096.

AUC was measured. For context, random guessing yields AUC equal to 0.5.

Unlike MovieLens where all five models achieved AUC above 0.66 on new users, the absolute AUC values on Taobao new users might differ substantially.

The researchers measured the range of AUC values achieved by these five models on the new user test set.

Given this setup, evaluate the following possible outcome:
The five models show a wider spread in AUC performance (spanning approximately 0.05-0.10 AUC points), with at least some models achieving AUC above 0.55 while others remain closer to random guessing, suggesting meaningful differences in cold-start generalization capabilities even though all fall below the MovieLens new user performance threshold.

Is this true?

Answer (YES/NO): NO